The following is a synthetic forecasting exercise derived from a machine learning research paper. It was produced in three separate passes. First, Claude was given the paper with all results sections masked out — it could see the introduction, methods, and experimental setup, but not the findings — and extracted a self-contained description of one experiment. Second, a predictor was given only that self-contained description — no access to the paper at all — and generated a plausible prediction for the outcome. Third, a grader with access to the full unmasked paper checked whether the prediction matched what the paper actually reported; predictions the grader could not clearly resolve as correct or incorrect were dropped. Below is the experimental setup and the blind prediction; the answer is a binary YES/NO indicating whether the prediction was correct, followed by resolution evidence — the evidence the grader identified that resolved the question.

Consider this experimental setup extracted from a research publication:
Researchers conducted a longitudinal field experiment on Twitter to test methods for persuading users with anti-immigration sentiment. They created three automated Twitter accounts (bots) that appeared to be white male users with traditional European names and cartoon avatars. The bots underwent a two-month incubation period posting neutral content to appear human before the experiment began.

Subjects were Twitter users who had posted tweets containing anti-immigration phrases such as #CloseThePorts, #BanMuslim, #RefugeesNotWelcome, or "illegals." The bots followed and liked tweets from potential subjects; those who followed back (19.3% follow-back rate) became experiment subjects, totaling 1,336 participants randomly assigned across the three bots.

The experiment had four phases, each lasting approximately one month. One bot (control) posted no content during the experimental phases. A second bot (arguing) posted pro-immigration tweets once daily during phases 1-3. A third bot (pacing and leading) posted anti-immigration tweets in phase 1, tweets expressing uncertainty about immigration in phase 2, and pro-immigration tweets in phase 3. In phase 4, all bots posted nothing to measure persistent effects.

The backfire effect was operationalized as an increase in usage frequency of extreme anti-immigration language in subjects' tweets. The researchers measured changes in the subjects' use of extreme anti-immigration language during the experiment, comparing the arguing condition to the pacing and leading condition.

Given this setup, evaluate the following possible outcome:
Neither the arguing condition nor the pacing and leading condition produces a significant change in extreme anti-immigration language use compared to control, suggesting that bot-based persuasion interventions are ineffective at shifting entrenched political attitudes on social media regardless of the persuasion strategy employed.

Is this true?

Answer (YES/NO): NO